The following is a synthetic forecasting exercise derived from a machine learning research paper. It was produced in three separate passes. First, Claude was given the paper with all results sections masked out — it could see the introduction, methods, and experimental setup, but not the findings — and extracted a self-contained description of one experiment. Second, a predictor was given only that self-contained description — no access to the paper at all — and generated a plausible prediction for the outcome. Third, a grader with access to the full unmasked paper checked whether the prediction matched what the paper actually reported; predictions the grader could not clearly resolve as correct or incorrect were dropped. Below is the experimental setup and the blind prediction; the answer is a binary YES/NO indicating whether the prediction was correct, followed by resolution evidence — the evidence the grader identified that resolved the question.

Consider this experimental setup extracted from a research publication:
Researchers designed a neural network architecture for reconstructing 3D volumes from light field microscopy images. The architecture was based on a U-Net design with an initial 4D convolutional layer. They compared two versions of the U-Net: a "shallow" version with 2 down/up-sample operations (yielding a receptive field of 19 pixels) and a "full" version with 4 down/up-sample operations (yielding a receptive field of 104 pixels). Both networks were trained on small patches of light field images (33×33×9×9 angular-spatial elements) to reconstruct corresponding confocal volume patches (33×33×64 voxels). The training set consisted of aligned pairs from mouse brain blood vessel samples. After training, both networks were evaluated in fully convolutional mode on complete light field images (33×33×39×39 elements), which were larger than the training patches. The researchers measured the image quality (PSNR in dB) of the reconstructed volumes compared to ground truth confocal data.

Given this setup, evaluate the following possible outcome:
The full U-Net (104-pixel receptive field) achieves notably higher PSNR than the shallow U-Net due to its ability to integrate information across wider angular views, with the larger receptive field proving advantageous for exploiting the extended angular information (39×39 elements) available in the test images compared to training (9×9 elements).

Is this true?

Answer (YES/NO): NO